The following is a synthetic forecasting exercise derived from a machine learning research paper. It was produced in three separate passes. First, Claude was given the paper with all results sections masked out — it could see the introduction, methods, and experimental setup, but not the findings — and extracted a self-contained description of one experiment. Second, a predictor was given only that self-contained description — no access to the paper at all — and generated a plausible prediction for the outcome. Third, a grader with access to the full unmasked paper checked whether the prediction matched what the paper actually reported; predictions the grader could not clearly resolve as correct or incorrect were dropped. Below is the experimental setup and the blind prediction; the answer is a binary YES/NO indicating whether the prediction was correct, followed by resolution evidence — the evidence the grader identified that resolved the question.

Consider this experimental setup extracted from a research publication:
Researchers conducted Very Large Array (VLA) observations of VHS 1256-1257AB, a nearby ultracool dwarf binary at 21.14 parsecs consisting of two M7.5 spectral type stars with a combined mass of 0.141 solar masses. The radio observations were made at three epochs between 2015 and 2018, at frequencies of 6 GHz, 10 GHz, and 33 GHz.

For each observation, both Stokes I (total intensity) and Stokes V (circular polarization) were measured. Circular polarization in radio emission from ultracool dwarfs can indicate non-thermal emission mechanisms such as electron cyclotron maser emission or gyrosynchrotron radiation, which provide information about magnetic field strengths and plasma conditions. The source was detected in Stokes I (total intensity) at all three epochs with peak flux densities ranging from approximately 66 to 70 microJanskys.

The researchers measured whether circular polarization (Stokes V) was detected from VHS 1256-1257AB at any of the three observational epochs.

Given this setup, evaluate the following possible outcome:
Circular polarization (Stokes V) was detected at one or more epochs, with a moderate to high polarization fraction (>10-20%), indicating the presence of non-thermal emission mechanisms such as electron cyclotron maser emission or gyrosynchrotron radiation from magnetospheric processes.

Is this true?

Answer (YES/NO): NO